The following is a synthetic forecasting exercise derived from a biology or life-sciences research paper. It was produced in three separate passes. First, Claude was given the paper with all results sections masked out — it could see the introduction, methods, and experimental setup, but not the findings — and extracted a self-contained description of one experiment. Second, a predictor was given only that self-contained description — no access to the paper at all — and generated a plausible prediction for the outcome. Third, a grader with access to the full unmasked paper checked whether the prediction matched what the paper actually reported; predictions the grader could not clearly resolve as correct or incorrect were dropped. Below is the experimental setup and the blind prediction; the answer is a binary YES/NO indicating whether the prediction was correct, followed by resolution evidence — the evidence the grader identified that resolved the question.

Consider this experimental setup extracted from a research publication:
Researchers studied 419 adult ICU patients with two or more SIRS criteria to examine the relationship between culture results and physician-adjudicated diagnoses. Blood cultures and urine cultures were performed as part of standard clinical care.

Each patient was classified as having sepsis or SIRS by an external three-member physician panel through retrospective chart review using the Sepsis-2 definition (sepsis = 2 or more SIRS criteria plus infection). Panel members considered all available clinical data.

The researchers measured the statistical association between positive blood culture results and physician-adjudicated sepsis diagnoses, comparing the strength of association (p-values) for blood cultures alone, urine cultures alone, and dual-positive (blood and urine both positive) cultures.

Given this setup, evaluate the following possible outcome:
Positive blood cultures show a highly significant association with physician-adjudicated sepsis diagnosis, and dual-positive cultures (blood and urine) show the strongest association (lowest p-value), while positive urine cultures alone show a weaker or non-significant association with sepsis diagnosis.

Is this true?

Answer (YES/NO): NO